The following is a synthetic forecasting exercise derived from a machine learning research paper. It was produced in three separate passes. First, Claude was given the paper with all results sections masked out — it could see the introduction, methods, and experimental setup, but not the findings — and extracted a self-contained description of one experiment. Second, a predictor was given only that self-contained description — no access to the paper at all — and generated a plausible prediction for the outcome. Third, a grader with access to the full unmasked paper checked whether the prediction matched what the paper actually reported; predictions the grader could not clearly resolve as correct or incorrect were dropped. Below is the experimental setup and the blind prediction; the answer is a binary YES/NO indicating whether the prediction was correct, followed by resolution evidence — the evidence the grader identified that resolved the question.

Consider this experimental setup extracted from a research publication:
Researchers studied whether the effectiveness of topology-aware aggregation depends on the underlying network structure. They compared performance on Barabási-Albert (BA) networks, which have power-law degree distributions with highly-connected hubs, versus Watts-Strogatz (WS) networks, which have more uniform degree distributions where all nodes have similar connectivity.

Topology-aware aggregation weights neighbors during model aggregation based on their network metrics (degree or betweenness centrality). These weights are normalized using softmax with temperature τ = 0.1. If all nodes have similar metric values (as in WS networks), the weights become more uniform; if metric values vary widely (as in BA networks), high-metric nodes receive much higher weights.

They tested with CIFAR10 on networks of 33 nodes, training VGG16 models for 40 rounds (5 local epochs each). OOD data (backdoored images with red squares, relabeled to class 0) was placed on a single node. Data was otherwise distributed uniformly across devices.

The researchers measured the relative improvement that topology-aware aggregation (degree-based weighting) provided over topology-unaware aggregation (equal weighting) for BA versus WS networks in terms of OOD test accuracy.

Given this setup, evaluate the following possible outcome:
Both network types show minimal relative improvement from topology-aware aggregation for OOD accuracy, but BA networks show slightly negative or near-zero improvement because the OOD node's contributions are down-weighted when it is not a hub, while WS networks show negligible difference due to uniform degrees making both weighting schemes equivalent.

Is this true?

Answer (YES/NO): NO